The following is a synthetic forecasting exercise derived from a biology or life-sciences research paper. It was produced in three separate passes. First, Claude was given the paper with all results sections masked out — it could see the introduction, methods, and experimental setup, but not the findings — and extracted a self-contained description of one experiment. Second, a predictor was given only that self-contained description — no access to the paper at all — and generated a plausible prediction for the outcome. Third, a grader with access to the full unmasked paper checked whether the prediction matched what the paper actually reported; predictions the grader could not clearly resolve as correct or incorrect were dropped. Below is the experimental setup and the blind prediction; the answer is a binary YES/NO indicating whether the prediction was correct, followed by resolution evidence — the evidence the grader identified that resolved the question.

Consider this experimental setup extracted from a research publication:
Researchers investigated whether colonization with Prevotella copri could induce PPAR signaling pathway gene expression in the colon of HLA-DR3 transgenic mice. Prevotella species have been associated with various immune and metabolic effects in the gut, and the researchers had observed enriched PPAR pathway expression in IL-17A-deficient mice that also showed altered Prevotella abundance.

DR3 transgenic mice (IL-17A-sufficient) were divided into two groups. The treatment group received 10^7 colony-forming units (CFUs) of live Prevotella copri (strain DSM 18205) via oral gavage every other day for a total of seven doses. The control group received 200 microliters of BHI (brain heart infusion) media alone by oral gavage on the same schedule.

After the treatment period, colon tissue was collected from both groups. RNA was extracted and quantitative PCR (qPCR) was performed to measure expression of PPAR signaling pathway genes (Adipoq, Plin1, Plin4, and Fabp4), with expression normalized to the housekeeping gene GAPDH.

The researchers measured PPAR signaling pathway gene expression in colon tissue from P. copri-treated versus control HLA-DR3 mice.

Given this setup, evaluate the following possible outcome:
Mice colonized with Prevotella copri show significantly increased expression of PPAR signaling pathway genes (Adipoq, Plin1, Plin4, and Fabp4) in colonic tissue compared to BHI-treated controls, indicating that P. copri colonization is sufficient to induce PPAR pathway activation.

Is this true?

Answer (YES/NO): YES